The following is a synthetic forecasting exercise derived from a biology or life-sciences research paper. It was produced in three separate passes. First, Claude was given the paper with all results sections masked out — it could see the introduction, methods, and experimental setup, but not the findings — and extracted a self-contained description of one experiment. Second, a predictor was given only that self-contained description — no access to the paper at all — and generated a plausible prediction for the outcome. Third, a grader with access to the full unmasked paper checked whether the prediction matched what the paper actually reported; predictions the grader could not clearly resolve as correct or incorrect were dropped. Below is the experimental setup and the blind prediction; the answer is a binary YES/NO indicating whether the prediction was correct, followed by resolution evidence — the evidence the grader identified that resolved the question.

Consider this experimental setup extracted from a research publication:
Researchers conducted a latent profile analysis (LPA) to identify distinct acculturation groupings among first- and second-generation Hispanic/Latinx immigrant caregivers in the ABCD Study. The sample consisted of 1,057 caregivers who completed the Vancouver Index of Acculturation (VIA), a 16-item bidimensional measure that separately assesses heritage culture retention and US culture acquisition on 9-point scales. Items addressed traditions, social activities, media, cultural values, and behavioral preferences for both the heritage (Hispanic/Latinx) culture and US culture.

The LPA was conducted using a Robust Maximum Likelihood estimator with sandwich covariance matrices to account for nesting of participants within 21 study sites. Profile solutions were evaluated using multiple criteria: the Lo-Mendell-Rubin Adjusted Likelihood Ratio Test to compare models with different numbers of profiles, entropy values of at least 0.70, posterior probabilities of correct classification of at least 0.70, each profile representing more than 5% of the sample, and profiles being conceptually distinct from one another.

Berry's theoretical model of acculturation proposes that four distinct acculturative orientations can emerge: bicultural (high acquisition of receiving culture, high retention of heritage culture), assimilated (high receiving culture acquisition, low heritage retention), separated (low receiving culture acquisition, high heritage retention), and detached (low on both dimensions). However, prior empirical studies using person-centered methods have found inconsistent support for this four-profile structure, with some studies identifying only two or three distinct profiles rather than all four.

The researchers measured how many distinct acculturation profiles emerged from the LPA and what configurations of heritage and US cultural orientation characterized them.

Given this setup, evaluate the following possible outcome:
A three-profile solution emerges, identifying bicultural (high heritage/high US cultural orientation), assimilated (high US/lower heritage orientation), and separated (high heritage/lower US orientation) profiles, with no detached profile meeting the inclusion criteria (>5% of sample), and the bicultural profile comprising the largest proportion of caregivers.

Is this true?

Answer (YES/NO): NO